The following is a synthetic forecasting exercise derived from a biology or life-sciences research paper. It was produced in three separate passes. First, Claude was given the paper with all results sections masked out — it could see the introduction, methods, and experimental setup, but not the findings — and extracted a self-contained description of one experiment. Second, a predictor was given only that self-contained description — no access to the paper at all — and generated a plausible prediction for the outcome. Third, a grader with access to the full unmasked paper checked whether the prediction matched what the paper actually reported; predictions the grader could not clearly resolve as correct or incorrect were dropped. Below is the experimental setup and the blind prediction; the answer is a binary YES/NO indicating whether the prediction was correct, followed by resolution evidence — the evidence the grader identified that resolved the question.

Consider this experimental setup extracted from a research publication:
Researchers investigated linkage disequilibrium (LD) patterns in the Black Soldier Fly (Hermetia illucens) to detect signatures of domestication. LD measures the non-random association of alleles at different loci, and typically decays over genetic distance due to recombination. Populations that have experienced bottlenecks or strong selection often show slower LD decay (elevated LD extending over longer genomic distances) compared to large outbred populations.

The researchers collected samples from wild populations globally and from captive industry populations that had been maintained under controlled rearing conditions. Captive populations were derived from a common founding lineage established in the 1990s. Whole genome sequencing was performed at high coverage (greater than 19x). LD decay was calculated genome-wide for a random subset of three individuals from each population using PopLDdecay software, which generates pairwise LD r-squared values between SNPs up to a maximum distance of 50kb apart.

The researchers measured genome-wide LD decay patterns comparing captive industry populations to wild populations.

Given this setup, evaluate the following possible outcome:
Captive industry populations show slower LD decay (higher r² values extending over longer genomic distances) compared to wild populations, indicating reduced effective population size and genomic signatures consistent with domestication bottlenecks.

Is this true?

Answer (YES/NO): YES